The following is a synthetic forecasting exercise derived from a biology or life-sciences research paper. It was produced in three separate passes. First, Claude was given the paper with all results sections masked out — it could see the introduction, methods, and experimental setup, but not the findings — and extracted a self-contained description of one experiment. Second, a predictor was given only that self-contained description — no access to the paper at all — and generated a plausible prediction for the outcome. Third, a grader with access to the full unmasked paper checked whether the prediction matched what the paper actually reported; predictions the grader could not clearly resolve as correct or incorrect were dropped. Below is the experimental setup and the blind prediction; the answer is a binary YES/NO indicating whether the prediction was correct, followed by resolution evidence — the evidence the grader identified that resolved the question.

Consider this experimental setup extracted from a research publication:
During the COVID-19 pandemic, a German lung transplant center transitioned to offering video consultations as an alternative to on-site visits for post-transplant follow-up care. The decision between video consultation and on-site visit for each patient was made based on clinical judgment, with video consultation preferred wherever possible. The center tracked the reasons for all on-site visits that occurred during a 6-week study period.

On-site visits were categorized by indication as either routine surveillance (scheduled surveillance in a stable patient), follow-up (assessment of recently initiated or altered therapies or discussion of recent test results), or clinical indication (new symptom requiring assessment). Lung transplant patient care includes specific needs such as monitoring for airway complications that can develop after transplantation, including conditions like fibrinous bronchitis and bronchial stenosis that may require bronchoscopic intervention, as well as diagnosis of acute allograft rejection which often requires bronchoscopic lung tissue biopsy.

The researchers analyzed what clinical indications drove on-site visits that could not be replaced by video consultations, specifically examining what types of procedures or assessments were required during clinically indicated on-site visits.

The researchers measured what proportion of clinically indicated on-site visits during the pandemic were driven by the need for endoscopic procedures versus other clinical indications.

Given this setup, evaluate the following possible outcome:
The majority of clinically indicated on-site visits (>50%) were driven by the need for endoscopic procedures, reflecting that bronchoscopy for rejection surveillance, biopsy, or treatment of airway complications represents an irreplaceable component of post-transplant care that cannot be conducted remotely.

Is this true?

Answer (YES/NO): YES